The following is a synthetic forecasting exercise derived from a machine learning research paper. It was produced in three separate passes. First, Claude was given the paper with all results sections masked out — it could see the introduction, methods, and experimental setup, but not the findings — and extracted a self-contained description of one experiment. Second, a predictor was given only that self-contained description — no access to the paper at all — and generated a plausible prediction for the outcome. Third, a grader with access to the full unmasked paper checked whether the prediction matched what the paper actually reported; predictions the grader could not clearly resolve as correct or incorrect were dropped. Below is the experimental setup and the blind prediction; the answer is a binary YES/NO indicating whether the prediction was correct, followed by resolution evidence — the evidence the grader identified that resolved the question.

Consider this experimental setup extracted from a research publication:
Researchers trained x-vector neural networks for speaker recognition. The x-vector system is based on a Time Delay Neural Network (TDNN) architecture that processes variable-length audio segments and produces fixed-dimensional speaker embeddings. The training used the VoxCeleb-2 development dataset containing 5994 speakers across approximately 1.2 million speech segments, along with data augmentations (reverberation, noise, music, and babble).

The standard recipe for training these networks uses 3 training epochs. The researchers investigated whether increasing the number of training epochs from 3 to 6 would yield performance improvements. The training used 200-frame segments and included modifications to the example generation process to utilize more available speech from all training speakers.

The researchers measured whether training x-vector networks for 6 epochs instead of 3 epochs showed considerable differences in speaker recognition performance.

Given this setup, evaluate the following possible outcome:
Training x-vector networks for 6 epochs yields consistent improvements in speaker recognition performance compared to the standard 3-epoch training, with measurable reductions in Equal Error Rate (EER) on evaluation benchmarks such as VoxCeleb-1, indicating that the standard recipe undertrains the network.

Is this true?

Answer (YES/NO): NO